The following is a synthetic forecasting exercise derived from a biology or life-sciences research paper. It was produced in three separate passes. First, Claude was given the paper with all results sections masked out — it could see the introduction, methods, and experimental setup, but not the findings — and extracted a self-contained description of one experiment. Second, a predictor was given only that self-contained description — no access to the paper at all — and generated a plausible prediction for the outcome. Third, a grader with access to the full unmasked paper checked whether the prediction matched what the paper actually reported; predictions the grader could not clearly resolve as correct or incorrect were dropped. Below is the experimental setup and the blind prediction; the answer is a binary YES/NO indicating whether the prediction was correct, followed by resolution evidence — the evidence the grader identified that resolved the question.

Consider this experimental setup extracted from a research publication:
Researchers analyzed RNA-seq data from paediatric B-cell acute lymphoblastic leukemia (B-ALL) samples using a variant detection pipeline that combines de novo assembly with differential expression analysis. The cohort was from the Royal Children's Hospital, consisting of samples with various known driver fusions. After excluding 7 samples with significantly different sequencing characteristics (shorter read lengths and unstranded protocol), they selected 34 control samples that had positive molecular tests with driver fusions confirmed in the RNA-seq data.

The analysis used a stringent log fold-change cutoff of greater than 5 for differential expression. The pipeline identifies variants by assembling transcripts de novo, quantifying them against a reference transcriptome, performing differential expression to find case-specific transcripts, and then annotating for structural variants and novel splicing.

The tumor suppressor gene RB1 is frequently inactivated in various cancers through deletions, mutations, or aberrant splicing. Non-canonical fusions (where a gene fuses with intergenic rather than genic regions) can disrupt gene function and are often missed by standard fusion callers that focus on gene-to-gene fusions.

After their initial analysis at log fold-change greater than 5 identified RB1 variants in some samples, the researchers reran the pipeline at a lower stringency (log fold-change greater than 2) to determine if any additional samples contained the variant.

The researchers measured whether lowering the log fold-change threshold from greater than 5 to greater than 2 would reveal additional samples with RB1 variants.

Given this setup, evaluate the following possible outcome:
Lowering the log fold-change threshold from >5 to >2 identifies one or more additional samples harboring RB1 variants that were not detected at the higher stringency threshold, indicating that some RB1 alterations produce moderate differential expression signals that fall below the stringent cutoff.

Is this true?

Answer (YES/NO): YES